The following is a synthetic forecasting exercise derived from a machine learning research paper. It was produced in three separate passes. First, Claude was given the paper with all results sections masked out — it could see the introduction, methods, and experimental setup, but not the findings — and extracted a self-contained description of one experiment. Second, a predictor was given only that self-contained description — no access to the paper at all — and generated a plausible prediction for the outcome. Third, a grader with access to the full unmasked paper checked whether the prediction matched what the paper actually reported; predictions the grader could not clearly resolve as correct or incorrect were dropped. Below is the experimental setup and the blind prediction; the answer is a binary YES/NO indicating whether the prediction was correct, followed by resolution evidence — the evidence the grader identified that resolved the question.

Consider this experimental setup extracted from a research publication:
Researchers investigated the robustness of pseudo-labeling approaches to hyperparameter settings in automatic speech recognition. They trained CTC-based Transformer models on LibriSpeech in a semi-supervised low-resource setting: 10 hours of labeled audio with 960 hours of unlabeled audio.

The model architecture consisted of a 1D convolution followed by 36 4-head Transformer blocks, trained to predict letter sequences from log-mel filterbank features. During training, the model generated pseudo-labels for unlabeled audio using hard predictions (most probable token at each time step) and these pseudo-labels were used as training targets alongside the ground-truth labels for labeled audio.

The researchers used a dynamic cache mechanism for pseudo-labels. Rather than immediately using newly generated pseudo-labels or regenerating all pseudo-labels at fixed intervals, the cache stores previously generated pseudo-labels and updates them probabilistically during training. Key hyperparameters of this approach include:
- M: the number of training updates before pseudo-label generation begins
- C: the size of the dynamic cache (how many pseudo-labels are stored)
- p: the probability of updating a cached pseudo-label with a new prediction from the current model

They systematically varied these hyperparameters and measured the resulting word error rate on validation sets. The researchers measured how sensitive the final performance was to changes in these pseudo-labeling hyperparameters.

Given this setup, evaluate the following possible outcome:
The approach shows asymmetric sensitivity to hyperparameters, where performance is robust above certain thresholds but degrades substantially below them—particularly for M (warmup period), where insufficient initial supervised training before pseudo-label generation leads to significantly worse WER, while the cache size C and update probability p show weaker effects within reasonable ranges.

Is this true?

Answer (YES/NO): YES